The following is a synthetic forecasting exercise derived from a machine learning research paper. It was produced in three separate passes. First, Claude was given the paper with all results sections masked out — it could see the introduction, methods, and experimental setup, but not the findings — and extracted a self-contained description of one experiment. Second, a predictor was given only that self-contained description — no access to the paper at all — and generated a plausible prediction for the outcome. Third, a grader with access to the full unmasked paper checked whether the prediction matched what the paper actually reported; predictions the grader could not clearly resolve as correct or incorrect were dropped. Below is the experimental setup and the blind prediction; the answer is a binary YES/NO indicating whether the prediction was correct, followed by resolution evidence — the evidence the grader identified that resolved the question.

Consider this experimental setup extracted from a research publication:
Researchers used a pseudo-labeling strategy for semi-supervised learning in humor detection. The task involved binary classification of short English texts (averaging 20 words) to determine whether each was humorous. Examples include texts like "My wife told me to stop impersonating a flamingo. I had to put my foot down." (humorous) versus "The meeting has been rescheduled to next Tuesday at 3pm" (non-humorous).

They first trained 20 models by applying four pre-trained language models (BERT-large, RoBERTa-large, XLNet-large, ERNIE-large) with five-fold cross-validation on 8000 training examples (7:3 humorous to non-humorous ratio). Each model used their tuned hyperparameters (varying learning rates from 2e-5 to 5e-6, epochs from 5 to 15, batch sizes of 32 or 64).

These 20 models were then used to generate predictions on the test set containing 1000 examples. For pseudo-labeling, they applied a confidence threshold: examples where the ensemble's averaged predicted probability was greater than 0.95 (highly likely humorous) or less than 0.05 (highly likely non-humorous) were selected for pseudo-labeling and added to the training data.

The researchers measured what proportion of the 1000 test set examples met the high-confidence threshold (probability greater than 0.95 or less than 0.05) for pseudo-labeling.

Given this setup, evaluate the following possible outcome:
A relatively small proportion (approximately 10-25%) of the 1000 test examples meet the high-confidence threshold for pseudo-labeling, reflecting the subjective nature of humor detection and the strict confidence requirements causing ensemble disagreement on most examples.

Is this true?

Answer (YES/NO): NO